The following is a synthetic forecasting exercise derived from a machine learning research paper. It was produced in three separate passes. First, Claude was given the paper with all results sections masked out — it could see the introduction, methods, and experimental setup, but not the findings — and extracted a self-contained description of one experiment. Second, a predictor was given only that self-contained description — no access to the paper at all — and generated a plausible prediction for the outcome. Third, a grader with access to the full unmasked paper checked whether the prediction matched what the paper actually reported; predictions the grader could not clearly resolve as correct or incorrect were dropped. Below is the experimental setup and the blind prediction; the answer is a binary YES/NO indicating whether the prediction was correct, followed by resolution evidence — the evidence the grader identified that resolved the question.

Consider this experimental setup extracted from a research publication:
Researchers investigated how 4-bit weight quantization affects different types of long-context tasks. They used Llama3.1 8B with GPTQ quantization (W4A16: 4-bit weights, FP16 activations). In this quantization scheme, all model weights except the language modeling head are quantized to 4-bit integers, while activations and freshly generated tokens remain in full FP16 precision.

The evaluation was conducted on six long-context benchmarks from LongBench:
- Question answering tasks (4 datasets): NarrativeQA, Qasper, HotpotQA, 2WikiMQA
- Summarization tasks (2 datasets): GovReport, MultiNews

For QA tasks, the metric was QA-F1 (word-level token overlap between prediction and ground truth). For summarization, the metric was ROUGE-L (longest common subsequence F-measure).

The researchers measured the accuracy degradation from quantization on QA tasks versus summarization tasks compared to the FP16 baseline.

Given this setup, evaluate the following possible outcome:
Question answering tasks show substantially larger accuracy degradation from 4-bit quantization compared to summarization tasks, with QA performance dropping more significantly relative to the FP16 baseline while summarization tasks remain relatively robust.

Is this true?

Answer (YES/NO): YES